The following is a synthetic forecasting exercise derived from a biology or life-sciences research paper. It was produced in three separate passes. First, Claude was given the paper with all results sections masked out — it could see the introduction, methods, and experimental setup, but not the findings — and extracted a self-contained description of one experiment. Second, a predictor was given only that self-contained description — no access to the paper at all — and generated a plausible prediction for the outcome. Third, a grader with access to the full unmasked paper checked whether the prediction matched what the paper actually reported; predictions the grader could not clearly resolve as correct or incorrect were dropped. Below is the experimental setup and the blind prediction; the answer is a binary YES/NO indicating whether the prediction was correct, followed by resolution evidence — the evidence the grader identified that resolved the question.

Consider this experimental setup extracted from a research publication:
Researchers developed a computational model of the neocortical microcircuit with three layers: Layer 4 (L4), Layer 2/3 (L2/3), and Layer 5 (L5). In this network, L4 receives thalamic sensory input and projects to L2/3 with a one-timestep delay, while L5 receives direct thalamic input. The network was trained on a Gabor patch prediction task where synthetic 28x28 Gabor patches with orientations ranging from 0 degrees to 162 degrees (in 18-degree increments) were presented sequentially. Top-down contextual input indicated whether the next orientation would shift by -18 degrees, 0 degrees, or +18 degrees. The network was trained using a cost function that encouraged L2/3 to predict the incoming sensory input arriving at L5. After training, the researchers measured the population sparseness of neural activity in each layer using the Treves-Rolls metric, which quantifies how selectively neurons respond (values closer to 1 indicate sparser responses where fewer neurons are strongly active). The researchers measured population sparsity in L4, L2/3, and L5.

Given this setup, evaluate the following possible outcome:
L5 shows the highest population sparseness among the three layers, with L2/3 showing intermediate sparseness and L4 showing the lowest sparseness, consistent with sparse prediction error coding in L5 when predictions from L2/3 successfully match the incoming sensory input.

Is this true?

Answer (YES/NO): NO